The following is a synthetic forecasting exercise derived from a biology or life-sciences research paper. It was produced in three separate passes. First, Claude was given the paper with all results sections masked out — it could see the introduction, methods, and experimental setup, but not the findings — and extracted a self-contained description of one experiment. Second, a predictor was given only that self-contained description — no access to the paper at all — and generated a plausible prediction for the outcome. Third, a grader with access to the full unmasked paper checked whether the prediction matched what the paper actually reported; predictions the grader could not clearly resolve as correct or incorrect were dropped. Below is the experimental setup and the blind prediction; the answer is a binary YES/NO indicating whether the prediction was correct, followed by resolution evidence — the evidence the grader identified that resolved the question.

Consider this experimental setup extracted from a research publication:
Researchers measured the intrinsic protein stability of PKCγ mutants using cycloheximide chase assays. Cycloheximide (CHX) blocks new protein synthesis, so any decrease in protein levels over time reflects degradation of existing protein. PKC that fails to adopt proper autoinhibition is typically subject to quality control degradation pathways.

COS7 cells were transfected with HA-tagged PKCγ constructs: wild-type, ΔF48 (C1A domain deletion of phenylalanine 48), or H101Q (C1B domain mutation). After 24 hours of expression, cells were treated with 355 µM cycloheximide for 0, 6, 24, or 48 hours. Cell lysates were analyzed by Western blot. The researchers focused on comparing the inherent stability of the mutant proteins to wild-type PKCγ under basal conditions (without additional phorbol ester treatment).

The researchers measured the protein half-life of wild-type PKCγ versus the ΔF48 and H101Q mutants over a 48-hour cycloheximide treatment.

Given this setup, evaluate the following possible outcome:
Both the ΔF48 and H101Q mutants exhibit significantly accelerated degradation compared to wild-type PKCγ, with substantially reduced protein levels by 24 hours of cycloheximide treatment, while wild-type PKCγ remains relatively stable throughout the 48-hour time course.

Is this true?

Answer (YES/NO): YES